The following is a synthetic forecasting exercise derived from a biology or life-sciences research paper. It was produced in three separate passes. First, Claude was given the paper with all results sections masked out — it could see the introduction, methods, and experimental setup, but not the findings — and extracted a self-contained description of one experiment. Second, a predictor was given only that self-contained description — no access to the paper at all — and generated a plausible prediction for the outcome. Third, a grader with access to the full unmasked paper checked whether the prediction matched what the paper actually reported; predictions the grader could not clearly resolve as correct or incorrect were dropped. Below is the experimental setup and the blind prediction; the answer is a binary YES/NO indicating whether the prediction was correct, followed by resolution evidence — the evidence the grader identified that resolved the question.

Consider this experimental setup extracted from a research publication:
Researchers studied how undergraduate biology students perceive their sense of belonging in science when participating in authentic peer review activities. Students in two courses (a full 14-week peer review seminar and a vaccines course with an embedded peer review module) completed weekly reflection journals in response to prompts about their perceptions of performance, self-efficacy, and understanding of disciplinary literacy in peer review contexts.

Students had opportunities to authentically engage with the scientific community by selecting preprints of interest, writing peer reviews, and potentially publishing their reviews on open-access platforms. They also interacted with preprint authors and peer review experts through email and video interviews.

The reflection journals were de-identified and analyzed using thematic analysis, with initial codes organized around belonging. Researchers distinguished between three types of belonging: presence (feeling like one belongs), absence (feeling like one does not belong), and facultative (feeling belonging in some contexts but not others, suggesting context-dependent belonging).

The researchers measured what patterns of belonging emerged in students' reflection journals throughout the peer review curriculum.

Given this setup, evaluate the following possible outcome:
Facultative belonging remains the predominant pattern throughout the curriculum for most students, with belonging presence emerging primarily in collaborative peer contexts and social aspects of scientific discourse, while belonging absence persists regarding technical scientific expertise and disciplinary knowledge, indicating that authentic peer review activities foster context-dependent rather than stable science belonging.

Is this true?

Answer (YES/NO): NO